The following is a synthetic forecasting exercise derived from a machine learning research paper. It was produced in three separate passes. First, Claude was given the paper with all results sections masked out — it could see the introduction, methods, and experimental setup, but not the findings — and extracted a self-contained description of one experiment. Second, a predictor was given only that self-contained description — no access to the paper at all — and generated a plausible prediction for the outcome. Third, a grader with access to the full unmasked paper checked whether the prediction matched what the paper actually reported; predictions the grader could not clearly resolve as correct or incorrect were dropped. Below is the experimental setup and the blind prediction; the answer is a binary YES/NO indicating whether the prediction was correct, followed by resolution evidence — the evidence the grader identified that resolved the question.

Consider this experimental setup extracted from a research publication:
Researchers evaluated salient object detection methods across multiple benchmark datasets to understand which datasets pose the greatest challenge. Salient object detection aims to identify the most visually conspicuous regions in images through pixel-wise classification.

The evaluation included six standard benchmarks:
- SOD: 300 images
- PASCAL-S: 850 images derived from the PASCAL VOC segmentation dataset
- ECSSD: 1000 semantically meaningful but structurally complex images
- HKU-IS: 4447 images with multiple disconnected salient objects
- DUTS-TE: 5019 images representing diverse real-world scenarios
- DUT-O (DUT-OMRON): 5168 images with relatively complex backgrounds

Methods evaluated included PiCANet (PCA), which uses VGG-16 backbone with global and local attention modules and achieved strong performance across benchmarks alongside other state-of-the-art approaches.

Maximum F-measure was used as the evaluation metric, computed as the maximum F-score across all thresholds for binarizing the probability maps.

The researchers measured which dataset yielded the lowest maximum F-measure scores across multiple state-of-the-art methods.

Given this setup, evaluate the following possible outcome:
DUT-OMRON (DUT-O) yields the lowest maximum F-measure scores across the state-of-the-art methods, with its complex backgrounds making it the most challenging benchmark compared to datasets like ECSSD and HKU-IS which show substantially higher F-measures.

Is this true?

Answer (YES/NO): YES